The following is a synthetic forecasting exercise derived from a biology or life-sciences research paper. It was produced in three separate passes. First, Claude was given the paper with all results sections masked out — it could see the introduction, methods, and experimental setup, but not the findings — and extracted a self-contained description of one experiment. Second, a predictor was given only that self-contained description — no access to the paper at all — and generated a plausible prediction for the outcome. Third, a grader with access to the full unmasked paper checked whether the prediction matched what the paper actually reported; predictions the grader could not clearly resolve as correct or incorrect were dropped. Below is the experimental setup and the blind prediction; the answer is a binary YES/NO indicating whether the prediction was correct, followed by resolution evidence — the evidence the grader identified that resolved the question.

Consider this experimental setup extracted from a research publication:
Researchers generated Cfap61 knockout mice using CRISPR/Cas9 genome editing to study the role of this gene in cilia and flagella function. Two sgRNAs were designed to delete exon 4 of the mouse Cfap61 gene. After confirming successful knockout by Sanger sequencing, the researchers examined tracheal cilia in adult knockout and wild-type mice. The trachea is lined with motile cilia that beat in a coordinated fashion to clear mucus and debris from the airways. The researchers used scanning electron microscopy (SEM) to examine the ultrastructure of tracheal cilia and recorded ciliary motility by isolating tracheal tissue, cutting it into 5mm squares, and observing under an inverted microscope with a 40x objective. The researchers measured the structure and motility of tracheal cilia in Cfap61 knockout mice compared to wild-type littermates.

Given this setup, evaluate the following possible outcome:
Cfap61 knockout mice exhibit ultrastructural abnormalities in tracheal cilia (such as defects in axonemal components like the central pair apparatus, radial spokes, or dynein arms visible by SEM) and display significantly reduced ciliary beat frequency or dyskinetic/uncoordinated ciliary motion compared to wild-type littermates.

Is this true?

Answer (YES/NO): NO